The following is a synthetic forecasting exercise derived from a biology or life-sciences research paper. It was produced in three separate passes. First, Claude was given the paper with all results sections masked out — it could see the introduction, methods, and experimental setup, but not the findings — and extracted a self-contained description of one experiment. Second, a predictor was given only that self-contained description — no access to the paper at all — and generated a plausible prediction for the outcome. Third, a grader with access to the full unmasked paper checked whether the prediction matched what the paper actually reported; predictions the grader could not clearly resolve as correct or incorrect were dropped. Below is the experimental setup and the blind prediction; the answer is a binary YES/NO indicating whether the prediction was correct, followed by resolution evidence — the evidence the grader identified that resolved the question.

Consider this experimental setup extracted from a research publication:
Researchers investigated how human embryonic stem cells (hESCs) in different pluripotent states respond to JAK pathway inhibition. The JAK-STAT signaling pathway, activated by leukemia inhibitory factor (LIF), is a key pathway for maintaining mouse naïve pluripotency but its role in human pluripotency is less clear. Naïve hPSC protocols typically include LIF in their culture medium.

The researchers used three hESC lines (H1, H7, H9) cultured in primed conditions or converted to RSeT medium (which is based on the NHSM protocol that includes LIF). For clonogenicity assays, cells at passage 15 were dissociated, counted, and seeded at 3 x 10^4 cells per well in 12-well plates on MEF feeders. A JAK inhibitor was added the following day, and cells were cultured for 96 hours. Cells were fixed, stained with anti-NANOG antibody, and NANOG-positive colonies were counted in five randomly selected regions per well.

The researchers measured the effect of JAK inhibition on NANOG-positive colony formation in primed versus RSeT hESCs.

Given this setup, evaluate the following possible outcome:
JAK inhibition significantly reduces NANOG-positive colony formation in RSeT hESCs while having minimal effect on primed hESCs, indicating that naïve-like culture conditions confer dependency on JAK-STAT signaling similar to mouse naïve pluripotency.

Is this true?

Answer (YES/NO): NO